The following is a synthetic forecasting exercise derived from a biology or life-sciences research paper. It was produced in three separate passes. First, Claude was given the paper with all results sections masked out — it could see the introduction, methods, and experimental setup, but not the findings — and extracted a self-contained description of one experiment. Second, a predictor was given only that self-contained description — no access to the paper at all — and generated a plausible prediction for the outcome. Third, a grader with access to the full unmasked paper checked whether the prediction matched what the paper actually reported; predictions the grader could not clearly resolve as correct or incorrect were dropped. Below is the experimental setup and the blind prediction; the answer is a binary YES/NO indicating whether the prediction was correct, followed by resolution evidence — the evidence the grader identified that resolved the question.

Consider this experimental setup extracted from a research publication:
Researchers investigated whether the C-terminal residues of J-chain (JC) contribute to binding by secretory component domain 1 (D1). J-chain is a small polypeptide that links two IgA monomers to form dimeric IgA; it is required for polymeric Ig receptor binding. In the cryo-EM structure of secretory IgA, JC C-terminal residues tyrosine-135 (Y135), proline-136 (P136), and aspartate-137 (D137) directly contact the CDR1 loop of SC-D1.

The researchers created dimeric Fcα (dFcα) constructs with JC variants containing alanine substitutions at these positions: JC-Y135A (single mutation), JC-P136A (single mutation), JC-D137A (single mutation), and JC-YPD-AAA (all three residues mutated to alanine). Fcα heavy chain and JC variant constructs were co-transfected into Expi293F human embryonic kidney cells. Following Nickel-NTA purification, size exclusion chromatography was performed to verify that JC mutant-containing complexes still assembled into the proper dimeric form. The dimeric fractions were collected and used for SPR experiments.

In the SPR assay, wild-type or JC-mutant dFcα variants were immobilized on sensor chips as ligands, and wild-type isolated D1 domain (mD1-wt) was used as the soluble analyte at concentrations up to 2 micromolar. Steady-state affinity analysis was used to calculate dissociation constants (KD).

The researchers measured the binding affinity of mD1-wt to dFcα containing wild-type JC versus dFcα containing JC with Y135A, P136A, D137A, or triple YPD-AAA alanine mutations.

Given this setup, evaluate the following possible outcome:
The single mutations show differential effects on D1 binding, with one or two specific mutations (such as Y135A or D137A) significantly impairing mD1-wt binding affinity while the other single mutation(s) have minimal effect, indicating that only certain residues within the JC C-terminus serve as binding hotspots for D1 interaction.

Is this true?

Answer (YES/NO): YES